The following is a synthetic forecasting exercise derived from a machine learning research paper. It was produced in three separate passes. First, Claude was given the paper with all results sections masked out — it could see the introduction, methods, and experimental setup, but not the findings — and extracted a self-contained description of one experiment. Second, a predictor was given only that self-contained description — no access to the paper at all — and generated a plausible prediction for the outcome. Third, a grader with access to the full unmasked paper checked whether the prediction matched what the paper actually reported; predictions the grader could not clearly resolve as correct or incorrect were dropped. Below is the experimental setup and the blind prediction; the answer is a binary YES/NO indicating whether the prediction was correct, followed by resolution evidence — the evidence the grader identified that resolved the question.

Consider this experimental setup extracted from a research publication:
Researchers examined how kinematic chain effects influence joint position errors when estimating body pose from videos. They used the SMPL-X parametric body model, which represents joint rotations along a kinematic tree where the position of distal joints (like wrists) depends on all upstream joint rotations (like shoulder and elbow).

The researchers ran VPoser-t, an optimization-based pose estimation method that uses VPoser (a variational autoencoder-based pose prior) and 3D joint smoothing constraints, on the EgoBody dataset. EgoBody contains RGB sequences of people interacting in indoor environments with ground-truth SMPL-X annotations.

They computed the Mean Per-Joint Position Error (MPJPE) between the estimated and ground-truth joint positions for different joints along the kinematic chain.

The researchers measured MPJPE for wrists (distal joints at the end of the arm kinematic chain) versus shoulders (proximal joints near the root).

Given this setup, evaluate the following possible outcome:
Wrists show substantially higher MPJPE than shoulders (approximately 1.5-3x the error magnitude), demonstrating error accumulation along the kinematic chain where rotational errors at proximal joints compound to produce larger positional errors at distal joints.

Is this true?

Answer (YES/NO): YES